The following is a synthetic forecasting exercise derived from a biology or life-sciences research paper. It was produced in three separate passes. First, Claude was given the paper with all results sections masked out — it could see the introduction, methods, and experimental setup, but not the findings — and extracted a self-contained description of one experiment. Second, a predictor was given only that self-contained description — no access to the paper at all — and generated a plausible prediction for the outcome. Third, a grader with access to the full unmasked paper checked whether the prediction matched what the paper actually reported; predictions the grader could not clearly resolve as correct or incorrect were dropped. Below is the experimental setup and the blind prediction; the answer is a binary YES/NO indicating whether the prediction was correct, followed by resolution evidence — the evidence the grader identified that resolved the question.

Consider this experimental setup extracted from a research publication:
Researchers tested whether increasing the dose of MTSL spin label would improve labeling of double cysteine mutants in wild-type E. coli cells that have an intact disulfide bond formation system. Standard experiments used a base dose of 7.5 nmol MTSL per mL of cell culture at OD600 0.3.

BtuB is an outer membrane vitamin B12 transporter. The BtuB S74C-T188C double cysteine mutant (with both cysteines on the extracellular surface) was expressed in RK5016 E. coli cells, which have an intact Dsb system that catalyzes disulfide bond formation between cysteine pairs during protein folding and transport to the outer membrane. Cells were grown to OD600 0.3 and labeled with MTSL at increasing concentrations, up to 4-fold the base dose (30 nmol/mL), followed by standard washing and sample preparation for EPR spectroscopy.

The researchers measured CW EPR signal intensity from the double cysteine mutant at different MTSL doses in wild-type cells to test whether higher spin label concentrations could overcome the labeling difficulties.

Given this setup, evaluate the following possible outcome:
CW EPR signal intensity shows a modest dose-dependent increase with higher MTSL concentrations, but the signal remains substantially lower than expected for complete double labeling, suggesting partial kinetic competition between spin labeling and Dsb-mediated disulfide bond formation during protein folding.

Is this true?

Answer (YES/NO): NO